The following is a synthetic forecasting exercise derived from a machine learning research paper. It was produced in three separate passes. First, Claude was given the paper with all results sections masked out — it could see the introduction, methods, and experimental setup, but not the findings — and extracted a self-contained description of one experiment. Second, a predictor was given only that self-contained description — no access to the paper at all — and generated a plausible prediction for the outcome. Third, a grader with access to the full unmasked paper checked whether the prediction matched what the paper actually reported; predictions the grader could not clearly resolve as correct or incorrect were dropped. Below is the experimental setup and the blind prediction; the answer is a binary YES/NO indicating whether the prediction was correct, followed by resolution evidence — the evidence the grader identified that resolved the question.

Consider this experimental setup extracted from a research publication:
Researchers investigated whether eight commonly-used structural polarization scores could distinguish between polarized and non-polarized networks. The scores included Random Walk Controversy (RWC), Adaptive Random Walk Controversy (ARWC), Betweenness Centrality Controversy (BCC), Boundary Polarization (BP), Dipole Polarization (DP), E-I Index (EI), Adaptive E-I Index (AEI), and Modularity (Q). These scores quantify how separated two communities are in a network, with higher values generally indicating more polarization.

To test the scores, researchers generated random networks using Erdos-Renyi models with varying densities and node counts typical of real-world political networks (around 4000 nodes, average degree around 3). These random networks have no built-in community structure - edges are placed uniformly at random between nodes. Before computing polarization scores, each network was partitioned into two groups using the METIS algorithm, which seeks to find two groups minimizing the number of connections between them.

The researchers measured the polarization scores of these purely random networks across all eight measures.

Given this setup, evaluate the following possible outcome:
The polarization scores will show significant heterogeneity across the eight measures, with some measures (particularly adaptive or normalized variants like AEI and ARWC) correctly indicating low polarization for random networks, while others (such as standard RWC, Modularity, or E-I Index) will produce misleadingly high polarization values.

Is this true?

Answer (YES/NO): NO